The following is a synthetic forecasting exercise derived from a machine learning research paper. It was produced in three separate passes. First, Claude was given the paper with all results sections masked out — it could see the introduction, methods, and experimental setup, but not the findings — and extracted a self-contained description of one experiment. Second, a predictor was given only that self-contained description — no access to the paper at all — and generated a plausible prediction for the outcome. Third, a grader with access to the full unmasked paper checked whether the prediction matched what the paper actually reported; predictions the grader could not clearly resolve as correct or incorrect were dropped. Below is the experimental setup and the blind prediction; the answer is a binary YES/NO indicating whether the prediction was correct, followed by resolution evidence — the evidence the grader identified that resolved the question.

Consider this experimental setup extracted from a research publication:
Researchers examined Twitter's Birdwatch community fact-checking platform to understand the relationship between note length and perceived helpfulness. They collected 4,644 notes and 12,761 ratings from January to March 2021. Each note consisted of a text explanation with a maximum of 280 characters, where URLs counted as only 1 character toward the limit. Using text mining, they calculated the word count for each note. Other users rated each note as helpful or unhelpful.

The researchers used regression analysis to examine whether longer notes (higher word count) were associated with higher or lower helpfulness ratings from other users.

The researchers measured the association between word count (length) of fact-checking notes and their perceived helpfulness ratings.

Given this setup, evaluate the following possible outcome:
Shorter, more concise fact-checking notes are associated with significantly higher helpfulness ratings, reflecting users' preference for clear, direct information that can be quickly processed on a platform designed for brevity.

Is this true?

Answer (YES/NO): NO